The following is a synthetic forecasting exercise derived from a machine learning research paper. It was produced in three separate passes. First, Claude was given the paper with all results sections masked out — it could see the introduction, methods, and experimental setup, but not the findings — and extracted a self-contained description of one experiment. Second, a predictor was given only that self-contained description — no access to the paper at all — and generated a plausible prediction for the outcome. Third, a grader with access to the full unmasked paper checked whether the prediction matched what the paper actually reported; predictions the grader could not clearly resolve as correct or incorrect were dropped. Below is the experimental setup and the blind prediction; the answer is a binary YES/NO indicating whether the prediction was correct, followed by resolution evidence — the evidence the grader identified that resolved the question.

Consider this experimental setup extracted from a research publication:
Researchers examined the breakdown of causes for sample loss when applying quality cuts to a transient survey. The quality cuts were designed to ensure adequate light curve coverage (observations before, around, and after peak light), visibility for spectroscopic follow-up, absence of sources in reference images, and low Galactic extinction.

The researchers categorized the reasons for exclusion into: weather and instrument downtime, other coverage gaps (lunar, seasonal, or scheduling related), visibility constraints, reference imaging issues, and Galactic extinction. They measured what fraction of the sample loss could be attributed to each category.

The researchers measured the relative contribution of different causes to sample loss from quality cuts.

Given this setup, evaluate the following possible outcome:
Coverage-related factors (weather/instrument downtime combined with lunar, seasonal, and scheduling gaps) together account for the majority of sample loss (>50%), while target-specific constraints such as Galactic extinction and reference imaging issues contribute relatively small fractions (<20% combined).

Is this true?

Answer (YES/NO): YES